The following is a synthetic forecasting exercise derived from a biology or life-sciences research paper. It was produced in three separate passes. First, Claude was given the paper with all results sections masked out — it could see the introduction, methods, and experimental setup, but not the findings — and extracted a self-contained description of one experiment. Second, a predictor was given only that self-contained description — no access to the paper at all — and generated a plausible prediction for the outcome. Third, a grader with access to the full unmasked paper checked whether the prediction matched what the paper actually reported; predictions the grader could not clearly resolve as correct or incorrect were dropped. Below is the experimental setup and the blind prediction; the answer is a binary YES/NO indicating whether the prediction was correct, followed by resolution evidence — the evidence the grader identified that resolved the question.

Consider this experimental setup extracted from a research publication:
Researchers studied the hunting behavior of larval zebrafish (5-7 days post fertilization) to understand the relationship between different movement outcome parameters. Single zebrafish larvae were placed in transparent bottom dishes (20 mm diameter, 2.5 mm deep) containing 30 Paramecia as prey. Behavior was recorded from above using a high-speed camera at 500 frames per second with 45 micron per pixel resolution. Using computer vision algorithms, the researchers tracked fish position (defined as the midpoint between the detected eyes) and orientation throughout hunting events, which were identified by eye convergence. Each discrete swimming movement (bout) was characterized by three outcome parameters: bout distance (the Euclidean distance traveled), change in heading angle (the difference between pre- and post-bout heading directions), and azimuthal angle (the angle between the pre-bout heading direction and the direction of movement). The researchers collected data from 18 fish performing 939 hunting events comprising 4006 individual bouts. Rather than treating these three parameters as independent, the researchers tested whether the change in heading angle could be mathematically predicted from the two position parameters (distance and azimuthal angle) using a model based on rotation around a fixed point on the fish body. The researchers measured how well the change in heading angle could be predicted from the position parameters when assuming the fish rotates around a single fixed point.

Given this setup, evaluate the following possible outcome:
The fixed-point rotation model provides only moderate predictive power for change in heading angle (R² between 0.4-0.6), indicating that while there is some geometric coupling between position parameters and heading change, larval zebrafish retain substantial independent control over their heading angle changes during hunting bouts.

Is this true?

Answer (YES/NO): NO